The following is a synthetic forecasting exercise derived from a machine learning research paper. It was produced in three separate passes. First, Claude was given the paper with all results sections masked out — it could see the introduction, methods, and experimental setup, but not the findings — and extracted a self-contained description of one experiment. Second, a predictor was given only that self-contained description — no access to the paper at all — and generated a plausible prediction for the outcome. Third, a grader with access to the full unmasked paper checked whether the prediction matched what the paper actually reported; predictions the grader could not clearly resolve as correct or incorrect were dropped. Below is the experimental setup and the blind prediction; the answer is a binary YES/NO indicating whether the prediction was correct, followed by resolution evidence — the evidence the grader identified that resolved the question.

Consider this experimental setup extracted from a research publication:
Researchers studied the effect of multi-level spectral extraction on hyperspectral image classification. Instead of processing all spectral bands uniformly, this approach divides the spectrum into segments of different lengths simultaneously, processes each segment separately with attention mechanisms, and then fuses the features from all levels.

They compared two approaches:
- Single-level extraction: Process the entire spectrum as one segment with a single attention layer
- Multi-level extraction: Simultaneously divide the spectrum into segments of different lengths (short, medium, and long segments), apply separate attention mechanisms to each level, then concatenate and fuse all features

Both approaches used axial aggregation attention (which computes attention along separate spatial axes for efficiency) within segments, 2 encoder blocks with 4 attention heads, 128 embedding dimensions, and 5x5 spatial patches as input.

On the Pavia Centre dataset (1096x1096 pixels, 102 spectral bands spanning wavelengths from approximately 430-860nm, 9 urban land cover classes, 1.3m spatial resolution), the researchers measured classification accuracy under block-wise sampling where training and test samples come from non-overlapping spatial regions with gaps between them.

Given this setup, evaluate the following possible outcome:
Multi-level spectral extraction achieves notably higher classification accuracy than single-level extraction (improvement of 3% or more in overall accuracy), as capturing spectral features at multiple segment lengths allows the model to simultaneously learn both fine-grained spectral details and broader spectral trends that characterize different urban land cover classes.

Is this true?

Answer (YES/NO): NO